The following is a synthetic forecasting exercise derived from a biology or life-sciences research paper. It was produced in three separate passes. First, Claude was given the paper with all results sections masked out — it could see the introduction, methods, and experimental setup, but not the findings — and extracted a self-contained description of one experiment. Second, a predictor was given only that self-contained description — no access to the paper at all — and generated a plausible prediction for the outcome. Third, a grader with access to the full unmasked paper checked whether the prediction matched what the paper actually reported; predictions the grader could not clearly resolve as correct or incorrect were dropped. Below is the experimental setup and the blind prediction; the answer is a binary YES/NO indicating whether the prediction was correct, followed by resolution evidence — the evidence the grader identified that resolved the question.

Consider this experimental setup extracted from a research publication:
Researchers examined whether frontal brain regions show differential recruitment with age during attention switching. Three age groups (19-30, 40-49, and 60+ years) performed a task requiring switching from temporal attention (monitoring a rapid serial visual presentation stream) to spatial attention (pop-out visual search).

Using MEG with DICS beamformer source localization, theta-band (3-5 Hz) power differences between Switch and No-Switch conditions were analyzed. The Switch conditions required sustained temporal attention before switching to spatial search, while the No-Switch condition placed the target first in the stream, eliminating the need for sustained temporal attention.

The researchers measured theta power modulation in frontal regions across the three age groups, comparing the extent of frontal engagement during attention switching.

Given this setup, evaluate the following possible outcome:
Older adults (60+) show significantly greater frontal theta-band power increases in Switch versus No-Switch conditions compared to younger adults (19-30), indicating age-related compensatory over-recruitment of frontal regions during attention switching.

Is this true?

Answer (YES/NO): YES